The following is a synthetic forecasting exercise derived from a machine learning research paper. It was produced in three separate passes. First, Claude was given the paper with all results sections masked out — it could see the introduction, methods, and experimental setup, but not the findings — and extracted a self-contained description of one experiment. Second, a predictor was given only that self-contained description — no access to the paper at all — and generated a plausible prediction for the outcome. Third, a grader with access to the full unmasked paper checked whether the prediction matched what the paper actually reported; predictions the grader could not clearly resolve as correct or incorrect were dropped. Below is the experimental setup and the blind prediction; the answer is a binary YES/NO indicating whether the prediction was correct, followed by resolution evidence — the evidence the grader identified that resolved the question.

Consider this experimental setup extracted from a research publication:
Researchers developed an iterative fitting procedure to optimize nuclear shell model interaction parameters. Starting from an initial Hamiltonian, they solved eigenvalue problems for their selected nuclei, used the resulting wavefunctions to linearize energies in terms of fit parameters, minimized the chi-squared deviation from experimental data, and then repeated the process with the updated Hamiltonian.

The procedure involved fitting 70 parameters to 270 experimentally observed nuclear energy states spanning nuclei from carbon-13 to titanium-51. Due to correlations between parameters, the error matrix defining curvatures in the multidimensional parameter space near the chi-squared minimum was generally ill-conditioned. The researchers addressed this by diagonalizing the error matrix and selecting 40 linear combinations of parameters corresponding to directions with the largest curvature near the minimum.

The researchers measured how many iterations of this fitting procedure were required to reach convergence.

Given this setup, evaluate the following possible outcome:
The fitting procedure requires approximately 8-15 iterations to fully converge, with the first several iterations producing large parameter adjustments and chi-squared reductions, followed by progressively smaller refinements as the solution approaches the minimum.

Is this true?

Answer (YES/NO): NO